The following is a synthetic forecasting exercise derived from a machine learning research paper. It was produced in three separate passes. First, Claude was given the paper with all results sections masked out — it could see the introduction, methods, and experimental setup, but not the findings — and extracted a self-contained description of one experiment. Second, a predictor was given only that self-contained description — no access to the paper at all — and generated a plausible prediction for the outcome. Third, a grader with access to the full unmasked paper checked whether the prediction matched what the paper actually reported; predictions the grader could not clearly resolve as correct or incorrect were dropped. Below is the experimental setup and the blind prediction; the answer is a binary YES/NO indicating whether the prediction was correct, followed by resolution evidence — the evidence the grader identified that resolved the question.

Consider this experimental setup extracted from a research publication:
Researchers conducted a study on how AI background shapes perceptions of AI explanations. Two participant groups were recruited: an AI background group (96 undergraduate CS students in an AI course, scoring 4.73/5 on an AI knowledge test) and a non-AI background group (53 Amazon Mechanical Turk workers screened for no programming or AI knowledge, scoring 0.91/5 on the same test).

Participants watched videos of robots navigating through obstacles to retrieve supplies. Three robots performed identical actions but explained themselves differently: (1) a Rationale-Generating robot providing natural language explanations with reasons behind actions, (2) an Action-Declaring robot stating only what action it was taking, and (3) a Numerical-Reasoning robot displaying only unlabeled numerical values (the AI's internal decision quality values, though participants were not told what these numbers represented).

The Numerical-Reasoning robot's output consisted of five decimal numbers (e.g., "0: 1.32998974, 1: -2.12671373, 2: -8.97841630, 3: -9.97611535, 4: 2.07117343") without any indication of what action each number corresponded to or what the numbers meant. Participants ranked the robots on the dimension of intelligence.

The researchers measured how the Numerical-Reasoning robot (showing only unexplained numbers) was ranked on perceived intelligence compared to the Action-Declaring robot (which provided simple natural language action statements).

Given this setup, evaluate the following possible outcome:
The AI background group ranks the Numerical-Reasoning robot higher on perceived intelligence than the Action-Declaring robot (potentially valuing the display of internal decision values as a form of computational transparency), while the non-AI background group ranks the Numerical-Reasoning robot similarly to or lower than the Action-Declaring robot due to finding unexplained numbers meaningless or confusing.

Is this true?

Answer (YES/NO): YES